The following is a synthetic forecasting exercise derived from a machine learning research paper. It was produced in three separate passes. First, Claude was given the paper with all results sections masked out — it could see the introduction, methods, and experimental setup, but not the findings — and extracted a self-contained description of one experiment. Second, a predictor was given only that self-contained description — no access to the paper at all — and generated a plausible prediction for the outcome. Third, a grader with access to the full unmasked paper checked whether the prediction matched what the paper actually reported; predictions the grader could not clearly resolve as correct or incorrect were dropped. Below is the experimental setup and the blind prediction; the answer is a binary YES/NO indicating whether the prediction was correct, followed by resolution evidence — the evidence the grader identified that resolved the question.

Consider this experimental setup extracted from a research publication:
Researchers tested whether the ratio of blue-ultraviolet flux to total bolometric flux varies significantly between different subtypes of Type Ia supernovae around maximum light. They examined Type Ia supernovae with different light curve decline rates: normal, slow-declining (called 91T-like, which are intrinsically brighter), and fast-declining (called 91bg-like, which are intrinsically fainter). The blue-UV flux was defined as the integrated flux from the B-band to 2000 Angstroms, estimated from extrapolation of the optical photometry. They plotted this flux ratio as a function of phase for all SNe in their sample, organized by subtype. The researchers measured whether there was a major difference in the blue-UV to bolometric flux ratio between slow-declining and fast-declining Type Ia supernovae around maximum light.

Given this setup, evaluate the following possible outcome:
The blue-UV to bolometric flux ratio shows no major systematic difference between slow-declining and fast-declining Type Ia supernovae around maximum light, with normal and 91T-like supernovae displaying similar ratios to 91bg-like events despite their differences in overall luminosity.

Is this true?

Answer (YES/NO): YES